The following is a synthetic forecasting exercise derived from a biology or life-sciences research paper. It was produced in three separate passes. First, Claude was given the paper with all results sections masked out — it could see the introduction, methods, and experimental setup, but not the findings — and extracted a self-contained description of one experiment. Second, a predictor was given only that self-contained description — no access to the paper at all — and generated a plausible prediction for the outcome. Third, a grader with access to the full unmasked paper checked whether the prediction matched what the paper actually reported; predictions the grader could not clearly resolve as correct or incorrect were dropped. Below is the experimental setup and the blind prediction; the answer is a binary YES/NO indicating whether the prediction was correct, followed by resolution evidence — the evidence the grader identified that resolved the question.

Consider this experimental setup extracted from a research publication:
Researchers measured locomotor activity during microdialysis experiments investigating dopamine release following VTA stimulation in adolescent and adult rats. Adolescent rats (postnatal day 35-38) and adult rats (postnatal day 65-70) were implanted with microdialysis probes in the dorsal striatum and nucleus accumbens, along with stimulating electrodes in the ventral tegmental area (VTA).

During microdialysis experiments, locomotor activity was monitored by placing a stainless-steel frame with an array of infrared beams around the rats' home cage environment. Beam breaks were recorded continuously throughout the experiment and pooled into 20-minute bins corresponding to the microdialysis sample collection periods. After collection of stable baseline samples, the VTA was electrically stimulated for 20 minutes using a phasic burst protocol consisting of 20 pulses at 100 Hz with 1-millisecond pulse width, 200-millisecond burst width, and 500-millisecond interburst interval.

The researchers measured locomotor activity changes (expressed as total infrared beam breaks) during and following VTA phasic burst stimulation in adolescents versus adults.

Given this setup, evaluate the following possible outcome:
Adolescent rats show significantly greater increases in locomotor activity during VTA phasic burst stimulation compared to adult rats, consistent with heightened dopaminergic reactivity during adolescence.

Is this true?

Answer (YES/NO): NO